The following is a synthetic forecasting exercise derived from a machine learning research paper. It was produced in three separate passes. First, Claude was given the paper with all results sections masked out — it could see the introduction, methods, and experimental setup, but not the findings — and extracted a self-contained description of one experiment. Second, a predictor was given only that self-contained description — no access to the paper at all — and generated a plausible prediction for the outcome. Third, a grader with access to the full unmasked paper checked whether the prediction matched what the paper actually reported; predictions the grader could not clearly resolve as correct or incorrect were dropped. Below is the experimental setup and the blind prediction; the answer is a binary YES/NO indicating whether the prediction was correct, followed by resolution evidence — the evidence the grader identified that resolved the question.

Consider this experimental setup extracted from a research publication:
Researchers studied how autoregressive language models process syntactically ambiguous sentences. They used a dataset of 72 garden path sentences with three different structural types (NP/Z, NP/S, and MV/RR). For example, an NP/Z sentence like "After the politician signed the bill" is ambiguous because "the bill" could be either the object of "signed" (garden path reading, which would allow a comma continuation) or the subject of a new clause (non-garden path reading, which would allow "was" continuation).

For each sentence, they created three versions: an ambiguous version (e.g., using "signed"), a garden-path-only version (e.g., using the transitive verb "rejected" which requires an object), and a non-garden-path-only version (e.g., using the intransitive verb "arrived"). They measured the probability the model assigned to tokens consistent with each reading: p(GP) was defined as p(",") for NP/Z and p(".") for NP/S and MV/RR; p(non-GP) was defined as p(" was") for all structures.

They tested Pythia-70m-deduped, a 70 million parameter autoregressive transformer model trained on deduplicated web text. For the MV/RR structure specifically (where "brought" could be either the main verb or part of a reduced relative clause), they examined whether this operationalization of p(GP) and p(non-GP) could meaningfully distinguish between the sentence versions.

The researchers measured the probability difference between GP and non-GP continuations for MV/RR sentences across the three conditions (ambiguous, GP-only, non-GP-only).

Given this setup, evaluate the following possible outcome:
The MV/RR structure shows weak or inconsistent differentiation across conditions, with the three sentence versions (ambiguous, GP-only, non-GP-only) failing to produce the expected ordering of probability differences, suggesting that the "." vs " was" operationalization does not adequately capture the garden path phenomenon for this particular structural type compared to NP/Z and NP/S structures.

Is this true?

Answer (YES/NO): YES